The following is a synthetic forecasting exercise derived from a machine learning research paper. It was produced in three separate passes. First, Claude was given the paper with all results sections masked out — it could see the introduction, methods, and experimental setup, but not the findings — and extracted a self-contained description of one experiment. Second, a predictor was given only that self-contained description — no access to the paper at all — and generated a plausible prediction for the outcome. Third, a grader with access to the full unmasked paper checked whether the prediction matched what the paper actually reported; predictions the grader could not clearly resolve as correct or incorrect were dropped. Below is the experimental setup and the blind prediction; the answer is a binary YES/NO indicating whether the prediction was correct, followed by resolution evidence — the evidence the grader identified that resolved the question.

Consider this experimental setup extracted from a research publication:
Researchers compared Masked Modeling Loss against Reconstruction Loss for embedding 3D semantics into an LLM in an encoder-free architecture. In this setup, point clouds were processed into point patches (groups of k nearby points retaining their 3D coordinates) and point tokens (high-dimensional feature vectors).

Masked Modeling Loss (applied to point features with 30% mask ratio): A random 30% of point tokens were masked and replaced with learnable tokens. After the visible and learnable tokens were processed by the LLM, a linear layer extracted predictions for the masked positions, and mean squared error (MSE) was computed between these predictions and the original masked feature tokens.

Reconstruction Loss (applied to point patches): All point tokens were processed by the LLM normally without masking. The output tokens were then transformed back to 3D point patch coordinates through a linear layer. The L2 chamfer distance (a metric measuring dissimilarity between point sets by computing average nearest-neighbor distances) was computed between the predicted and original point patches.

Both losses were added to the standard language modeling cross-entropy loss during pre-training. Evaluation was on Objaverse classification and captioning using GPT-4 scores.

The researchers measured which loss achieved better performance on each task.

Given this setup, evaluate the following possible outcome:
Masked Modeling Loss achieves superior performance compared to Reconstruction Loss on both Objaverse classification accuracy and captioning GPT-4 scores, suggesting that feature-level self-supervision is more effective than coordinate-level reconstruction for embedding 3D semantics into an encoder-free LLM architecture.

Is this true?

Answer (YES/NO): NO